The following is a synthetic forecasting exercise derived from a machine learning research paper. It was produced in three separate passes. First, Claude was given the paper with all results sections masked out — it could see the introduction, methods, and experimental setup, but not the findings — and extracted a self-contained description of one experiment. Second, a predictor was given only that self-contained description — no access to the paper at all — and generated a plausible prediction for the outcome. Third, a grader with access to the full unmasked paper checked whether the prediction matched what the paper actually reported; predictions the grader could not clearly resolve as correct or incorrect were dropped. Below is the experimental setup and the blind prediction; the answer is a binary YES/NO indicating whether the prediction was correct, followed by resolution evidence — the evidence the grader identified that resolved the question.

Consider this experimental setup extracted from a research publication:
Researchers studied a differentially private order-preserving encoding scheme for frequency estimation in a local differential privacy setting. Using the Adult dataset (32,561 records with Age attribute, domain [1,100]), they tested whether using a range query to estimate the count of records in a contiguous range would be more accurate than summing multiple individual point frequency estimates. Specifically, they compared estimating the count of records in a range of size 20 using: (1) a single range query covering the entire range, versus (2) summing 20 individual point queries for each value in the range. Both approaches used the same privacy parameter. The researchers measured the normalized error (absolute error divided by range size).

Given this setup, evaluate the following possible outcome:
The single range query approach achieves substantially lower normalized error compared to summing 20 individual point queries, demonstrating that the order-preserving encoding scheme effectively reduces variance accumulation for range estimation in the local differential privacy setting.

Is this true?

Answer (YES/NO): YES